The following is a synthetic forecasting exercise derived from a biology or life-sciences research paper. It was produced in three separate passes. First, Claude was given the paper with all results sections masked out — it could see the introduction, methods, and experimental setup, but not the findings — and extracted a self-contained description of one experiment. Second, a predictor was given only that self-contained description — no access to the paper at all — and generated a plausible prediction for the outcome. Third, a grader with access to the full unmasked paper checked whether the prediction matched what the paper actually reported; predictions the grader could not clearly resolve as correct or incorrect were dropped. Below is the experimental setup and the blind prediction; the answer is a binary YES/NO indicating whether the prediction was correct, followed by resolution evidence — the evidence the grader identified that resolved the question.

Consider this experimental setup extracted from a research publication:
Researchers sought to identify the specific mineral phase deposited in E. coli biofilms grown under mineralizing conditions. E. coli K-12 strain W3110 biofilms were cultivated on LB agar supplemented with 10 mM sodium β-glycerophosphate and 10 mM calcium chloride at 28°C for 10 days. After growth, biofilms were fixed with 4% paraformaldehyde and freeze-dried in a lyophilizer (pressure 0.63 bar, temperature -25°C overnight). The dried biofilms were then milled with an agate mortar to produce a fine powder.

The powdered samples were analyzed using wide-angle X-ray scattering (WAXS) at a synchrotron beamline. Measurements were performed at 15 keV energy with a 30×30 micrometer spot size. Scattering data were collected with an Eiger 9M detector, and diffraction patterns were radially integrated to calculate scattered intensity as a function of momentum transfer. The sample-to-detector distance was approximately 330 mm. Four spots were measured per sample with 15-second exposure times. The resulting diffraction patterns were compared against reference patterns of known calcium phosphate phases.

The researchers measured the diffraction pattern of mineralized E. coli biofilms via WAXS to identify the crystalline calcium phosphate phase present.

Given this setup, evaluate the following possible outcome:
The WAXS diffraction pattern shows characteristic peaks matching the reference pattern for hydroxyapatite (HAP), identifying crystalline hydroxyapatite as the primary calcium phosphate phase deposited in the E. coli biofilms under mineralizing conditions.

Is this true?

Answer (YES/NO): YES